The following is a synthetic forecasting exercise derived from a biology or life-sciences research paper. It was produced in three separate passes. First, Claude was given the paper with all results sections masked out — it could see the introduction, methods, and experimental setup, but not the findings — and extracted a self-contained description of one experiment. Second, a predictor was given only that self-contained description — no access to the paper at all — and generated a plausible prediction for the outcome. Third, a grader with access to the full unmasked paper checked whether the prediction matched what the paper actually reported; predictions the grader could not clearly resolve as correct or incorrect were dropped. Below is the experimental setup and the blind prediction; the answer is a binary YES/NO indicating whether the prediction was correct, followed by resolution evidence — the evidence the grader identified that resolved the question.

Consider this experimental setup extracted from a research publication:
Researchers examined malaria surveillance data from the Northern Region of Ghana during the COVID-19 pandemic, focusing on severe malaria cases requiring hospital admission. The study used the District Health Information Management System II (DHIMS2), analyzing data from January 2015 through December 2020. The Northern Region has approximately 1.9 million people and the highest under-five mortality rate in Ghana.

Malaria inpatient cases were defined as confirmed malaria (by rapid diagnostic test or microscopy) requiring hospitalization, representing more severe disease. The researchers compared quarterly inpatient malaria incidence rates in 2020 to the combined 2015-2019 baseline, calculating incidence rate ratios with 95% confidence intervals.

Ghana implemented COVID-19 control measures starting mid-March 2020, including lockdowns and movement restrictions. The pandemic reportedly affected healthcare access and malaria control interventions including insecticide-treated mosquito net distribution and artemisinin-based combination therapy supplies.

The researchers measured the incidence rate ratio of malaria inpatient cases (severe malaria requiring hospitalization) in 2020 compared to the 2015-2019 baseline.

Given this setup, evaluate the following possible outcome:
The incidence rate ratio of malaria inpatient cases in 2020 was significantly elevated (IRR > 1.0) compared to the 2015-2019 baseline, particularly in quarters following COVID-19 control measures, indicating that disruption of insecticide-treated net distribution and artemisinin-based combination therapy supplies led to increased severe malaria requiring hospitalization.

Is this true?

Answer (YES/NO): NO